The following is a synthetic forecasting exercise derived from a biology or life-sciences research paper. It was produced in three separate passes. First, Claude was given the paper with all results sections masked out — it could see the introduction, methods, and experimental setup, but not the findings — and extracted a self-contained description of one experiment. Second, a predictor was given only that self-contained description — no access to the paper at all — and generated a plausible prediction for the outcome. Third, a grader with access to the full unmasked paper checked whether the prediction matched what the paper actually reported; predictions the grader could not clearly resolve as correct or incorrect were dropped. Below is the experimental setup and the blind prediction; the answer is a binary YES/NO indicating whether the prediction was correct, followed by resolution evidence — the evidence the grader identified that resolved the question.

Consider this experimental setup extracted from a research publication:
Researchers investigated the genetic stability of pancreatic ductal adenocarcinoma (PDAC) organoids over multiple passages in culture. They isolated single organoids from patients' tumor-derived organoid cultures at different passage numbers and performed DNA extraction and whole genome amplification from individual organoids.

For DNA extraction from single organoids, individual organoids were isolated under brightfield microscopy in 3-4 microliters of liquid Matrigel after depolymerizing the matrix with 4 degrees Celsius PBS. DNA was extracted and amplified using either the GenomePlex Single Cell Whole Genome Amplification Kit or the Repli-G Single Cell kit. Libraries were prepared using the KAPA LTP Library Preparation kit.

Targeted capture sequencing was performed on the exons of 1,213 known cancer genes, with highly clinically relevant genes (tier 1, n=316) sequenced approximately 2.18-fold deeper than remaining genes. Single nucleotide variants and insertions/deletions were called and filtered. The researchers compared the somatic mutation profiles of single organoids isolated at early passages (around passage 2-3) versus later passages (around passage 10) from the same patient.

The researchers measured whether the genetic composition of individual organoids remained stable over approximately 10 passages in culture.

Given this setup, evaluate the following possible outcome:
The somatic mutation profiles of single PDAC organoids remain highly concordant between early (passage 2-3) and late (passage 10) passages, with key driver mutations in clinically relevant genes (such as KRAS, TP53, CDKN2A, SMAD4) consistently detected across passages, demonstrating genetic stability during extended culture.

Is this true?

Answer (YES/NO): YES